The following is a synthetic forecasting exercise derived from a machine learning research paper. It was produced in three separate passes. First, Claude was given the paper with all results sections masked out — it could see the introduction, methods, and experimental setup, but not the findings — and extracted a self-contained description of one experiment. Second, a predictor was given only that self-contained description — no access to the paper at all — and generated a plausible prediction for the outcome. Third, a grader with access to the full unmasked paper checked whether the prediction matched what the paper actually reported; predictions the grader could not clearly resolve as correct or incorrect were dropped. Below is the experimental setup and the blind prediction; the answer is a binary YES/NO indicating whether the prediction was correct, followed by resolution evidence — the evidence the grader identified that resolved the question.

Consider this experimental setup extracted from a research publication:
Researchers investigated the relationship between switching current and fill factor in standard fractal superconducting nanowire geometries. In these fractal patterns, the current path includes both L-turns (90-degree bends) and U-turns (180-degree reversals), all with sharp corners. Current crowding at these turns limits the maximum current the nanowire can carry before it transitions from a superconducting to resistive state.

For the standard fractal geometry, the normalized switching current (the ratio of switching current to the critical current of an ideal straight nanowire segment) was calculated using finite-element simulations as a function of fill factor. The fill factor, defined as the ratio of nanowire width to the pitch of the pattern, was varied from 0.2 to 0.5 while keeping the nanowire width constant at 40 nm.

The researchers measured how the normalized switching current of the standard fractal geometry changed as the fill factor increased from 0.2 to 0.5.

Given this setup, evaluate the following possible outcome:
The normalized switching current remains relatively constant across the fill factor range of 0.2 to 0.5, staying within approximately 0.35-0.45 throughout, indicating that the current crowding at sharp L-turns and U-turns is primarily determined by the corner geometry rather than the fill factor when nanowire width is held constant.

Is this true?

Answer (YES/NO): NO